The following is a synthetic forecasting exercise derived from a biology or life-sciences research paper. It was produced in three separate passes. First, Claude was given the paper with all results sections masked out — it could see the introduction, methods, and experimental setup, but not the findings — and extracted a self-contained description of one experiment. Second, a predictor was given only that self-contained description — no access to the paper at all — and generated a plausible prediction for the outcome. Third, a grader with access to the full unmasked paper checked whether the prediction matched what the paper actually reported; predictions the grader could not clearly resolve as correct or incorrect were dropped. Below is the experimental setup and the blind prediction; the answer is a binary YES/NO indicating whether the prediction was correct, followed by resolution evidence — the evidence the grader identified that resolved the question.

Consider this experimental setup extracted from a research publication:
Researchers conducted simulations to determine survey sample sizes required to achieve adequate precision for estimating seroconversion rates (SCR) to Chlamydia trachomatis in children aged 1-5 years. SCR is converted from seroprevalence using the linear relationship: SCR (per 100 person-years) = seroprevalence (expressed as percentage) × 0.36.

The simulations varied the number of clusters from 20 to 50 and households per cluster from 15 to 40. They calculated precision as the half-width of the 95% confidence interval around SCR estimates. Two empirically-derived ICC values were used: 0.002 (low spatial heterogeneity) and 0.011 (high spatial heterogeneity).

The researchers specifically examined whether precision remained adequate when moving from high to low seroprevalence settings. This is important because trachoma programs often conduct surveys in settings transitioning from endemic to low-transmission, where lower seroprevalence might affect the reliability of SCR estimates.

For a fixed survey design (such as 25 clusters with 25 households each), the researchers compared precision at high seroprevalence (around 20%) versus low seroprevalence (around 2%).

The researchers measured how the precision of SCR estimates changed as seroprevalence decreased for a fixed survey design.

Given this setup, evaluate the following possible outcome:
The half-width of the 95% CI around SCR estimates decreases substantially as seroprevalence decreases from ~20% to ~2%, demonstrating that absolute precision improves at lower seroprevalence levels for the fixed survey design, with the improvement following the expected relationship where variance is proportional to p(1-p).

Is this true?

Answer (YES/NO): YES